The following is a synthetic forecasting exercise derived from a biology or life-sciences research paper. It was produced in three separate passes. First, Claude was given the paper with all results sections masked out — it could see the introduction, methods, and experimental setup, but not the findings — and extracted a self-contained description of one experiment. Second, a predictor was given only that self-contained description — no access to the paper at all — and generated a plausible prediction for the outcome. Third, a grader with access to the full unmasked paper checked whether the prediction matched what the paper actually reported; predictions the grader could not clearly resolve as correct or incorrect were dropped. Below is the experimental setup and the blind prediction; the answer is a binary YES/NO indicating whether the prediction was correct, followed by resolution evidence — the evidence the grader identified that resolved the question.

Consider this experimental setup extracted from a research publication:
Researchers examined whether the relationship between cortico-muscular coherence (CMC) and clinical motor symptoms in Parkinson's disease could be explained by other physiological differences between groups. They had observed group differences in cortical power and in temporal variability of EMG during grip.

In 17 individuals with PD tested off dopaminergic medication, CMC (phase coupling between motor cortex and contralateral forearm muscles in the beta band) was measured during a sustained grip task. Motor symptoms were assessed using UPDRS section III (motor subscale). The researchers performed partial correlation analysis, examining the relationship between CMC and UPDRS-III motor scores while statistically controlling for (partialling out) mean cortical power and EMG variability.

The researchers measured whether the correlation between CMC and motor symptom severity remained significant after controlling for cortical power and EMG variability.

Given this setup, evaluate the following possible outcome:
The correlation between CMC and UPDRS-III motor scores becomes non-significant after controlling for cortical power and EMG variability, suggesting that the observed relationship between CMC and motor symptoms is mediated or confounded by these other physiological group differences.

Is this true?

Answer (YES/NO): NO